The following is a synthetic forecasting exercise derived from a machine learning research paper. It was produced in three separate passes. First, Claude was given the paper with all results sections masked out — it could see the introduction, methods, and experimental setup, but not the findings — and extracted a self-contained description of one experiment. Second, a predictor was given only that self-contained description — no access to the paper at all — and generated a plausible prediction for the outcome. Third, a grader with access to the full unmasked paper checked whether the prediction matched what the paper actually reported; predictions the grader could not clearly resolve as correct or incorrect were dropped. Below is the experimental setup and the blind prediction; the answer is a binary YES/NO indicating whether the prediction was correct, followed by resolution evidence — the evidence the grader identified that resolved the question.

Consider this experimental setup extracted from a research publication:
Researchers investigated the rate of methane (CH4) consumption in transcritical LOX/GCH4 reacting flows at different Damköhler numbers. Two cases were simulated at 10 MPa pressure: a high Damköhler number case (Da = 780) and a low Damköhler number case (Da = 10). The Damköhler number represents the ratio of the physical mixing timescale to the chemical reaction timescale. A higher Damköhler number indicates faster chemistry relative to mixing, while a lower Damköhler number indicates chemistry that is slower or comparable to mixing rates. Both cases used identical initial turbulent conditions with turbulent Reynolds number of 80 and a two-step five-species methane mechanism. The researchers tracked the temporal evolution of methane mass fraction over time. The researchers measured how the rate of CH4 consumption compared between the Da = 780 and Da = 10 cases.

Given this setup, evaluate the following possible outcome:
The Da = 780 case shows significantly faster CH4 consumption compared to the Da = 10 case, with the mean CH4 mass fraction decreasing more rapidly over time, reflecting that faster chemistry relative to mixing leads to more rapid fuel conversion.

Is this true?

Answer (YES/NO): YES